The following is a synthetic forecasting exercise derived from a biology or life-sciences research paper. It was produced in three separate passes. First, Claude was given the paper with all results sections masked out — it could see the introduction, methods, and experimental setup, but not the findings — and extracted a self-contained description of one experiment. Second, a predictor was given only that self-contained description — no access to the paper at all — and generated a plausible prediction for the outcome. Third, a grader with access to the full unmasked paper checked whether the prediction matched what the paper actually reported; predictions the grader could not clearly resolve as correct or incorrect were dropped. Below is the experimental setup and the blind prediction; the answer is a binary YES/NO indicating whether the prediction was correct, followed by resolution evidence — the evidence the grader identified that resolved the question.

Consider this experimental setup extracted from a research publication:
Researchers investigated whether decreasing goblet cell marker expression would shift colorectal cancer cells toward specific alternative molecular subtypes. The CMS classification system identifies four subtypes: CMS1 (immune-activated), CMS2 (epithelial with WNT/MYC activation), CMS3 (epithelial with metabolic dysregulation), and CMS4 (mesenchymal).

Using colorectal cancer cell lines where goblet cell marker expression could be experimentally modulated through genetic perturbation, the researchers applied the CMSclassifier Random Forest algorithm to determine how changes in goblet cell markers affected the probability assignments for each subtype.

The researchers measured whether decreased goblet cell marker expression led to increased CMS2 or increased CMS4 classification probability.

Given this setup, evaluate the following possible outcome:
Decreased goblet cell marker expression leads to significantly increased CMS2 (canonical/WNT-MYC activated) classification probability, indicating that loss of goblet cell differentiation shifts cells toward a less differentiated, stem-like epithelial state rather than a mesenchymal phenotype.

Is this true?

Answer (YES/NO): YES